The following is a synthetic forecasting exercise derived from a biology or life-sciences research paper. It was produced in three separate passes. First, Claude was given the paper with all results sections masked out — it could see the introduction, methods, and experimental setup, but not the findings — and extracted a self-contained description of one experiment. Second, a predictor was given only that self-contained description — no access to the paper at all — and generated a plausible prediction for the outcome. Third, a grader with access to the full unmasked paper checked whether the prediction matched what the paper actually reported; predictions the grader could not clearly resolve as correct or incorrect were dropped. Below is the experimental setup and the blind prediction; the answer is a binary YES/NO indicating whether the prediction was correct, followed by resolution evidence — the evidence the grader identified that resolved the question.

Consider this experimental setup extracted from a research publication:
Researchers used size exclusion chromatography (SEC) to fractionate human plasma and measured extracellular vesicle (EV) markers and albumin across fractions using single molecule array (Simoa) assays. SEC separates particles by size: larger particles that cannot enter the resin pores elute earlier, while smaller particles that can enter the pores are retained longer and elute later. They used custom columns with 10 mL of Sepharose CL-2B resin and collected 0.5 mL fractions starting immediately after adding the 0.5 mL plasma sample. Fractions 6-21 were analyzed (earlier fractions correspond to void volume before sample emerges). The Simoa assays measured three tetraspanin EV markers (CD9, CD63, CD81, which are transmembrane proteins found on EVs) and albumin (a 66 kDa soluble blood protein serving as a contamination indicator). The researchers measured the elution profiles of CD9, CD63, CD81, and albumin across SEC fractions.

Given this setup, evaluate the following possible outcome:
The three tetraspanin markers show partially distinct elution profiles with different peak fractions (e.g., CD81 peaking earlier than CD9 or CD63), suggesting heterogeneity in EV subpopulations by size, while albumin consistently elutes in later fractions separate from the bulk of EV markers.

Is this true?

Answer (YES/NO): NO